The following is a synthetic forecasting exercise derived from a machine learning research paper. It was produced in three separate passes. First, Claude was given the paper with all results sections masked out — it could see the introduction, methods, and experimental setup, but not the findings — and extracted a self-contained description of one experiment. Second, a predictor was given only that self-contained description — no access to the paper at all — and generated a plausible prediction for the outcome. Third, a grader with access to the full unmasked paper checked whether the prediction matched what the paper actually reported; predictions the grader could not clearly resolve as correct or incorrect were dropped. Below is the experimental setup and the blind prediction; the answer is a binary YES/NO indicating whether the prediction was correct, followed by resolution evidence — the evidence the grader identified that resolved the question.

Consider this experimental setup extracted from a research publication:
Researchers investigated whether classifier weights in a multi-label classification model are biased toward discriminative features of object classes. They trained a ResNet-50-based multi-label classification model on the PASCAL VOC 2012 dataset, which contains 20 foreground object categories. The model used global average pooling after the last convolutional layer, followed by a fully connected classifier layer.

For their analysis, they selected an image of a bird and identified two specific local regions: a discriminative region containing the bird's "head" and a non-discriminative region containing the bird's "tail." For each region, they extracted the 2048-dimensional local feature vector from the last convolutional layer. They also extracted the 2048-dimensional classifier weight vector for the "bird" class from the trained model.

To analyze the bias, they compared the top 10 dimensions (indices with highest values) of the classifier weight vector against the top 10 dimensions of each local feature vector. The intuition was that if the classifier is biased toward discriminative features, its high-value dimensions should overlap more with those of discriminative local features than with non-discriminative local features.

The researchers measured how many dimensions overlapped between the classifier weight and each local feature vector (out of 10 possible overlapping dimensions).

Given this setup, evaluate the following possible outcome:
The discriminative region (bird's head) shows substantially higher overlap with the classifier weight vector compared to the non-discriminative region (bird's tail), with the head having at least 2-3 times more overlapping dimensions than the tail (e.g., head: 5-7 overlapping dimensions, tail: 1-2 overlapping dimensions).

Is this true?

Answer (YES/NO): NO